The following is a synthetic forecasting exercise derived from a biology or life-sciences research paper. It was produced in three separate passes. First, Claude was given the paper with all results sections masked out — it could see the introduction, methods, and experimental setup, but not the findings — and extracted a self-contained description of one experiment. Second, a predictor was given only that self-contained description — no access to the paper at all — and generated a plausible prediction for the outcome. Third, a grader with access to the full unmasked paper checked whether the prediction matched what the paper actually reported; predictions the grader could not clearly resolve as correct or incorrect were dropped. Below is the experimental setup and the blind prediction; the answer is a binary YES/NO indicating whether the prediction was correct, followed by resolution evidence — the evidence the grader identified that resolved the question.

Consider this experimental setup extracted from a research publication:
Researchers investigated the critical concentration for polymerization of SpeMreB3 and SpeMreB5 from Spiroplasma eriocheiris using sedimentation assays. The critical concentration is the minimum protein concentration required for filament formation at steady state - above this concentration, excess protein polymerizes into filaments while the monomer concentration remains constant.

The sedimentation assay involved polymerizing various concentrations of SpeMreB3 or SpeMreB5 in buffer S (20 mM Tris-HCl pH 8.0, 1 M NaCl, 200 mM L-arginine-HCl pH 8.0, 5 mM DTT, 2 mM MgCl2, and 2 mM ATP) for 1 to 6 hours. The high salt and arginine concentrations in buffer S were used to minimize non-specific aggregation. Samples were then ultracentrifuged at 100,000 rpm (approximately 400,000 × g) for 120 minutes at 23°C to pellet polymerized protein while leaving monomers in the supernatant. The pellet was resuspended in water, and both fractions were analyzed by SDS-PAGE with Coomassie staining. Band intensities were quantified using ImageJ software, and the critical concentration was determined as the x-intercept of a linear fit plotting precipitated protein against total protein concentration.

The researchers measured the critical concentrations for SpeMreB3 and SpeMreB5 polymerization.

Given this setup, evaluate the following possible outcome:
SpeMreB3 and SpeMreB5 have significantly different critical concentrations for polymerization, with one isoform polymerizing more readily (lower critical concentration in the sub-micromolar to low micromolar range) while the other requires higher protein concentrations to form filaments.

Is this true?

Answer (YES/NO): YES